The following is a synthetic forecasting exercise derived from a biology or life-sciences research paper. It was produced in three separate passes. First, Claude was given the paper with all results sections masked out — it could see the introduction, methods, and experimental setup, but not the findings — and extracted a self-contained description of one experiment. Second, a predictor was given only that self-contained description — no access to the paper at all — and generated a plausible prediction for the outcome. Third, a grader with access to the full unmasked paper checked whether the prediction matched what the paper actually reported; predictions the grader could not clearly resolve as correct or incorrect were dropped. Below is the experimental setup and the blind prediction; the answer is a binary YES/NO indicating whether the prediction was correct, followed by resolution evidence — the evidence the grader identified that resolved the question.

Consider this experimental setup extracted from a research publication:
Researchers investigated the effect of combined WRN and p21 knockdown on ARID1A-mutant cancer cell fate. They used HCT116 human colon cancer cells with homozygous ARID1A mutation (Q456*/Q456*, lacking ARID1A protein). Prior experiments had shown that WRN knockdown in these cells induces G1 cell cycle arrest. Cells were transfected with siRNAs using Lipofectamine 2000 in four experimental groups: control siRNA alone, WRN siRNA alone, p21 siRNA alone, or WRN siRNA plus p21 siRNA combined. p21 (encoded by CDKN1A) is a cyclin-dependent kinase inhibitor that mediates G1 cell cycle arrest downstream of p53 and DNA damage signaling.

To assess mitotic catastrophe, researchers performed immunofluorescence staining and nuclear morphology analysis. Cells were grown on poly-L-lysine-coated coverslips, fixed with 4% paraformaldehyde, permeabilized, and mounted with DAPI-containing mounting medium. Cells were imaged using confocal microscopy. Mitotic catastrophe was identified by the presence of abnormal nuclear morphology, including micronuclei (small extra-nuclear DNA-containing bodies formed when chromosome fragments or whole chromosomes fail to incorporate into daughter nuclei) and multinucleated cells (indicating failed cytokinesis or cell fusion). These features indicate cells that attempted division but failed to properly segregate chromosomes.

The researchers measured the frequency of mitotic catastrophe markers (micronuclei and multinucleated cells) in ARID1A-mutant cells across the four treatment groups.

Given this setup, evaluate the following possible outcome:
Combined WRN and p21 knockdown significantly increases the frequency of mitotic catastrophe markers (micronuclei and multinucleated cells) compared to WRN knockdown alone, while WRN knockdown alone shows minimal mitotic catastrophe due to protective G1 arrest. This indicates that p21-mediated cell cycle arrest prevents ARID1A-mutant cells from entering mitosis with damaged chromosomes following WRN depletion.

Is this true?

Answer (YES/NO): YES